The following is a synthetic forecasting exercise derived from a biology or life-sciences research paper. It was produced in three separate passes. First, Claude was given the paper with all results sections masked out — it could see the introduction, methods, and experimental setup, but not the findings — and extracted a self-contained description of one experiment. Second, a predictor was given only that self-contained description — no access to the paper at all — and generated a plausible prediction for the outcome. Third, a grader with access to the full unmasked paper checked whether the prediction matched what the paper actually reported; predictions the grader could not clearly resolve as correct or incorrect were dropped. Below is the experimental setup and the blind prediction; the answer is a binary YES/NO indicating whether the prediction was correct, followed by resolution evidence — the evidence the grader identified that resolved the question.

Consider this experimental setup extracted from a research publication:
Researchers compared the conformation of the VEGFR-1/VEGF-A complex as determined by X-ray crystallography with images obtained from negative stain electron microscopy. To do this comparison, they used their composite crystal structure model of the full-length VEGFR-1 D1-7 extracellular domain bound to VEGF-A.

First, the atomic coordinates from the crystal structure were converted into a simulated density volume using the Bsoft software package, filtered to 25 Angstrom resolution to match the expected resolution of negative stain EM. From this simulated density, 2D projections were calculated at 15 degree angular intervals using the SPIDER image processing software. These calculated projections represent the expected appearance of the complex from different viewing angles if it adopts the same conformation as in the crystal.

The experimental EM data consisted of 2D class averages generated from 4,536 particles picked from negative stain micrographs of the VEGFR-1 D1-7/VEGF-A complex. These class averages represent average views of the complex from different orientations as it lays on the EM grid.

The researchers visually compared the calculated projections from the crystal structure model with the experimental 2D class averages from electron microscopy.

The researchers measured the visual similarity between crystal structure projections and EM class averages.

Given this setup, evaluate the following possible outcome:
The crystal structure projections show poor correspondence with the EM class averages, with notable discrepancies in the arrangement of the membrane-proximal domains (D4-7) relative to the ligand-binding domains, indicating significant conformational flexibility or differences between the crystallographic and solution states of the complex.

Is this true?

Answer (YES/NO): NO